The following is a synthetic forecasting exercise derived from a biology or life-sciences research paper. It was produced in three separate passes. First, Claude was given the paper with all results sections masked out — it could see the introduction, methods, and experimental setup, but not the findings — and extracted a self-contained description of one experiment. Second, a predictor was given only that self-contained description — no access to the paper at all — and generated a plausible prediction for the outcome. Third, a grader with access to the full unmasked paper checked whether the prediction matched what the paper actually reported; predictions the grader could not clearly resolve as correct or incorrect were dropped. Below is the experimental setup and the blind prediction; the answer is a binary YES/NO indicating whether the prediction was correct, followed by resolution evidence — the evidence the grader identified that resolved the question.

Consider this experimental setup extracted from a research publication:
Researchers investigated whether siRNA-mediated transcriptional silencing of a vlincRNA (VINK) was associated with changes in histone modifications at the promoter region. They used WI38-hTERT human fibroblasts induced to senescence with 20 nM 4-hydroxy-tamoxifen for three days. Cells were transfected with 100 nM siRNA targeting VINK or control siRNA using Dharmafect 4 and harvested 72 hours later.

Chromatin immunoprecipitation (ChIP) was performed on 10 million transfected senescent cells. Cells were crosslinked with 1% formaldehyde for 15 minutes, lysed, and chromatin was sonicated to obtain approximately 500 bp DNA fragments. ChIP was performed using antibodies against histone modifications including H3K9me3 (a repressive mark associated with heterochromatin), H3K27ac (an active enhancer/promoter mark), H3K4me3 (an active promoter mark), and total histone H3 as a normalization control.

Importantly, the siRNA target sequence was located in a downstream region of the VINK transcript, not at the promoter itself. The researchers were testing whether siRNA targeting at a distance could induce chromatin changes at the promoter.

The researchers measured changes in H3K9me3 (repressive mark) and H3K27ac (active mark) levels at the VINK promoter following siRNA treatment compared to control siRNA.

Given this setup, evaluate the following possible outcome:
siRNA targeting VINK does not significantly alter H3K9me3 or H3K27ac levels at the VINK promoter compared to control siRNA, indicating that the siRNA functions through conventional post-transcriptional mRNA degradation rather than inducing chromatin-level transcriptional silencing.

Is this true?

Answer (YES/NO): NO